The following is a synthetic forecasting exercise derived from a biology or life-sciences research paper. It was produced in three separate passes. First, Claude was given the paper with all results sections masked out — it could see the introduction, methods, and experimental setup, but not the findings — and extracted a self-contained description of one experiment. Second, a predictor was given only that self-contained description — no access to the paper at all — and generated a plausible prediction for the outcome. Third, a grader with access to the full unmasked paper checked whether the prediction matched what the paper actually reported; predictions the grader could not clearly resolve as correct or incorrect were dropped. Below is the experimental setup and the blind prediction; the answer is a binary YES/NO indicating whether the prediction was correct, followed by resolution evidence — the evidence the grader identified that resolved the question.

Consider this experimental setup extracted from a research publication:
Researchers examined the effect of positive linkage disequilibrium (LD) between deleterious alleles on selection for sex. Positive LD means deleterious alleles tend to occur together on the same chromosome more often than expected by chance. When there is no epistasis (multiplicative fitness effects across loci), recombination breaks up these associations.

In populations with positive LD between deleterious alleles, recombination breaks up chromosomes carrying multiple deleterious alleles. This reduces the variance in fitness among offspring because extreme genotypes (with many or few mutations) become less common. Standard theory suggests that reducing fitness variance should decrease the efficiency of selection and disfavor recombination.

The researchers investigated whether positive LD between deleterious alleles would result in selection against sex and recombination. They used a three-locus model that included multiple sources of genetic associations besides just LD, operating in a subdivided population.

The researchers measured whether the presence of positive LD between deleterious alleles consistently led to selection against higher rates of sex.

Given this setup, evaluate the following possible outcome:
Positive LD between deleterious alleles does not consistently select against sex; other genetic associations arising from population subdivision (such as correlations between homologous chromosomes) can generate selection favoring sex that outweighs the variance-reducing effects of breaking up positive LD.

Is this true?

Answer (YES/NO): YES